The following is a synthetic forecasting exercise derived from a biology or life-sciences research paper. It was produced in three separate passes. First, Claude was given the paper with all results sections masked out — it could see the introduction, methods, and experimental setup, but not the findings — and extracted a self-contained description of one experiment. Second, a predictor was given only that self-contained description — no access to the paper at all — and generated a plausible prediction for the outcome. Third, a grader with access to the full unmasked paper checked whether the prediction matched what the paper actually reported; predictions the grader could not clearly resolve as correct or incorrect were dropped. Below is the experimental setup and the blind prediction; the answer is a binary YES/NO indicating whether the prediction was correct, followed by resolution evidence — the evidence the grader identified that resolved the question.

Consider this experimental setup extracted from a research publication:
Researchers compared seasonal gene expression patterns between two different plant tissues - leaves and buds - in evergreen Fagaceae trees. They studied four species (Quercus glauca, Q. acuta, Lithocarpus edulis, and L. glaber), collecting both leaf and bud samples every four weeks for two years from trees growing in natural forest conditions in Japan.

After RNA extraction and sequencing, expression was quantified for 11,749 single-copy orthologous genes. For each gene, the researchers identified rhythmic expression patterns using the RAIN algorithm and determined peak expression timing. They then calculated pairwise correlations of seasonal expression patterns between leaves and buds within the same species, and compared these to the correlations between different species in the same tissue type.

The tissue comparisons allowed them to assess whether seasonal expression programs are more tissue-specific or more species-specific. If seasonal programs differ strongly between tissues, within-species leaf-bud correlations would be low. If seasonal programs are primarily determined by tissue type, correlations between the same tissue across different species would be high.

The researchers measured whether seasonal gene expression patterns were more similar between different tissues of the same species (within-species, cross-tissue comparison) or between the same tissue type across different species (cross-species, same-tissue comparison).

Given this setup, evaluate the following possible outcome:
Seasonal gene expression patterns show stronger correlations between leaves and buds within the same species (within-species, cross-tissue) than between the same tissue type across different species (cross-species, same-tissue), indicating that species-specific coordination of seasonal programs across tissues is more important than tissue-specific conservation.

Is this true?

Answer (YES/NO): NO